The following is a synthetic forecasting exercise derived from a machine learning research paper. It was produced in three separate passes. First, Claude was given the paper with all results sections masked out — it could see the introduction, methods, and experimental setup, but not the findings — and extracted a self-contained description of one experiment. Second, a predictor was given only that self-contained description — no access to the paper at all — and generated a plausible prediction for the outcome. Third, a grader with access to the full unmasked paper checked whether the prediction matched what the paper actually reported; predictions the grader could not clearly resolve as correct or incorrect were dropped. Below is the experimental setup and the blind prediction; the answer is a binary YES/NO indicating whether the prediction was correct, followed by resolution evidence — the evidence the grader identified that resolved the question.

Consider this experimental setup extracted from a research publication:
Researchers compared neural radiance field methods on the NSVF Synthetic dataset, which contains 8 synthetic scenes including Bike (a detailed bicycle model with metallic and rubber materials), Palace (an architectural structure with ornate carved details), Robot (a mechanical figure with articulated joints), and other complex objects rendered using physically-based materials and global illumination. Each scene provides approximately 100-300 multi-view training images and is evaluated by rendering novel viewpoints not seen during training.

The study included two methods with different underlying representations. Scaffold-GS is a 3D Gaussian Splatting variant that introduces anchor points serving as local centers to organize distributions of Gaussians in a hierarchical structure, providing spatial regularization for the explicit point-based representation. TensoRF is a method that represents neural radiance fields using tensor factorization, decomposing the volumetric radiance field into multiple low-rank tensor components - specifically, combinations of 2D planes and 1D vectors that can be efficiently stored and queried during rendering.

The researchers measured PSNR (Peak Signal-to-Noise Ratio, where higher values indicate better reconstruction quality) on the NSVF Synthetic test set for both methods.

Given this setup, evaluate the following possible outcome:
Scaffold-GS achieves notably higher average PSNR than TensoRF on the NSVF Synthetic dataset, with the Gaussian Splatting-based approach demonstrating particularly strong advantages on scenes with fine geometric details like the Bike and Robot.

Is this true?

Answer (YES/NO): NO